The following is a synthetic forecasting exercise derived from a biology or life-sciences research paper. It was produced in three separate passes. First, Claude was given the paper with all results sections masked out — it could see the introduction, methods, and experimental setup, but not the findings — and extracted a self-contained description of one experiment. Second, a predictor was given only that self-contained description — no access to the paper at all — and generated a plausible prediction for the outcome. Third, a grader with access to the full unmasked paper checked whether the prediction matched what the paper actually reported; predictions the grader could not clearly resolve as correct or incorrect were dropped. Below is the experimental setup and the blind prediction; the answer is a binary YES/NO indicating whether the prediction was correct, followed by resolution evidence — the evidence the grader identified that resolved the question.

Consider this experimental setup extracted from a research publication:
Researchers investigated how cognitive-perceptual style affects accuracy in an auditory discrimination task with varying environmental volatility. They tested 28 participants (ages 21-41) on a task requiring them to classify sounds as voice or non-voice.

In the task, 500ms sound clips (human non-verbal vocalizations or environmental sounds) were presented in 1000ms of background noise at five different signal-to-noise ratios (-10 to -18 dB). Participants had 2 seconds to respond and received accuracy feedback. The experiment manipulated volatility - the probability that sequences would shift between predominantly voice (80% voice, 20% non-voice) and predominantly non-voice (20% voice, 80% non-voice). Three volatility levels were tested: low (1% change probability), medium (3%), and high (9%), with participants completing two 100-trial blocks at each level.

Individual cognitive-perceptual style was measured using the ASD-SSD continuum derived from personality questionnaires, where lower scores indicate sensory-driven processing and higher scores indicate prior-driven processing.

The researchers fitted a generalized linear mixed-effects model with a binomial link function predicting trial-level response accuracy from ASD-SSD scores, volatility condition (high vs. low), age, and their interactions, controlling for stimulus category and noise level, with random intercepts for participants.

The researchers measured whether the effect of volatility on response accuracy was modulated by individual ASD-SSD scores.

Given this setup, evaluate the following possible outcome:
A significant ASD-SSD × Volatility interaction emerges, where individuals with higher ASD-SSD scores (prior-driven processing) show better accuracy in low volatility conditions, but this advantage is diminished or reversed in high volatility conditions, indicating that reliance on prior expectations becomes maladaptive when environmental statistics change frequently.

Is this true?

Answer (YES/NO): NO